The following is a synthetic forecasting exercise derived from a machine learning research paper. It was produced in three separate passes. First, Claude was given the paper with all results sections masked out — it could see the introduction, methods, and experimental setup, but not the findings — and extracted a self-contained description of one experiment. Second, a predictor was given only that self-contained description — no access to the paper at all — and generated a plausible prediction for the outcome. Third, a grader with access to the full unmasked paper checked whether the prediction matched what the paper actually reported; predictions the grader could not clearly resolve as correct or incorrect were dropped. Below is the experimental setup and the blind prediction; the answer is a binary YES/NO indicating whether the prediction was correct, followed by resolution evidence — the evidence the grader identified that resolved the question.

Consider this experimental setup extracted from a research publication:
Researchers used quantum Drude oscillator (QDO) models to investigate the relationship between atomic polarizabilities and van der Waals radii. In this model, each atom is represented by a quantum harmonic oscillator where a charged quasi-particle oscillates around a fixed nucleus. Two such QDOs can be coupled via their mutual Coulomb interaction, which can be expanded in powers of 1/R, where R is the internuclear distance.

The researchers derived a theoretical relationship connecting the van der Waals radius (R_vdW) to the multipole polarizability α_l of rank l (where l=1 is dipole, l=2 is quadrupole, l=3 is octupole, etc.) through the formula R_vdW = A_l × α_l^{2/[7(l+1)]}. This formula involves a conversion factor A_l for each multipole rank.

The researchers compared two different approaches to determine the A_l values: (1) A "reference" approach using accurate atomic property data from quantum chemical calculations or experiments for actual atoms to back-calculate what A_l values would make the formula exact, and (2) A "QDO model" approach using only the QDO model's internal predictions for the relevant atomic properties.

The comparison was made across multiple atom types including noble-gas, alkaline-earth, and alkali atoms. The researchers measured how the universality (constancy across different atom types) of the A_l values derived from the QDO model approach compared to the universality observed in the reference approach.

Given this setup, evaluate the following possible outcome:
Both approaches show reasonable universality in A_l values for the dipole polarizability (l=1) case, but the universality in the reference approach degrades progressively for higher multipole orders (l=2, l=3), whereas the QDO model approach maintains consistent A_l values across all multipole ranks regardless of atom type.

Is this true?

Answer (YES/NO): NO